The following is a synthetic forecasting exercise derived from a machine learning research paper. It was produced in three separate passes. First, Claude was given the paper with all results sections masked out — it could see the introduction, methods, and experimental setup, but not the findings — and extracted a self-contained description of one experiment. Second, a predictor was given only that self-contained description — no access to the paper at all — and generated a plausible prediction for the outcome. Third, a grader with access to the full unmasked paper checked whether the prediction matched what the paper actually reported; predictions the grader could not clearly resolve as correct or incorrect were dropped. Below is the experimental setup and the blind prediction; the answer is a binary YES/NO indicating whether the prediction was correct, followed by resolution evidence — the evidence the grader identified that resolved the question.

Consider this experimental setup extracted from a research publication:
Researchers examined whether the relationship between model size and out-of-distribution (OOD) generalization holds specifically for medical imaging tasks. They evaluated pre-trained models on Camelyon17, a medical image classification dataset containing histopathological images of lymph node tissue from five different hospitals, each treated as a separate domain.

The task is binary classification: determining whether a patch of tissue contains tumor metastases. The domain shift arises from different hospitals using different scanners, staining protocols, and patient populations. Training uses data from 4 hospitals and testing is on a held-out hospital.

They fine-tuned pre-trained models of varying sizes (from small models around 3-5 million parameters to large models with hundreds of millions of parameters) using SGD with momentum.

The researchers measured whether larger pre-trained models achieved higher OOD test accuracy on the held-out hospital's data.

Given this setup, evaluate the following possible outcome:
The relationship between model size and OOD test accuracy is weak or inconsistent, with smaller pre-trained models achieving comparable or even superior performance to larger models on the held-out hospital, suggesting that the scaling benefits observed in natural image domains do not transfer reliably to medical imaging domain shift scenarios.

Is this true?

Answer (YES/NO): NO